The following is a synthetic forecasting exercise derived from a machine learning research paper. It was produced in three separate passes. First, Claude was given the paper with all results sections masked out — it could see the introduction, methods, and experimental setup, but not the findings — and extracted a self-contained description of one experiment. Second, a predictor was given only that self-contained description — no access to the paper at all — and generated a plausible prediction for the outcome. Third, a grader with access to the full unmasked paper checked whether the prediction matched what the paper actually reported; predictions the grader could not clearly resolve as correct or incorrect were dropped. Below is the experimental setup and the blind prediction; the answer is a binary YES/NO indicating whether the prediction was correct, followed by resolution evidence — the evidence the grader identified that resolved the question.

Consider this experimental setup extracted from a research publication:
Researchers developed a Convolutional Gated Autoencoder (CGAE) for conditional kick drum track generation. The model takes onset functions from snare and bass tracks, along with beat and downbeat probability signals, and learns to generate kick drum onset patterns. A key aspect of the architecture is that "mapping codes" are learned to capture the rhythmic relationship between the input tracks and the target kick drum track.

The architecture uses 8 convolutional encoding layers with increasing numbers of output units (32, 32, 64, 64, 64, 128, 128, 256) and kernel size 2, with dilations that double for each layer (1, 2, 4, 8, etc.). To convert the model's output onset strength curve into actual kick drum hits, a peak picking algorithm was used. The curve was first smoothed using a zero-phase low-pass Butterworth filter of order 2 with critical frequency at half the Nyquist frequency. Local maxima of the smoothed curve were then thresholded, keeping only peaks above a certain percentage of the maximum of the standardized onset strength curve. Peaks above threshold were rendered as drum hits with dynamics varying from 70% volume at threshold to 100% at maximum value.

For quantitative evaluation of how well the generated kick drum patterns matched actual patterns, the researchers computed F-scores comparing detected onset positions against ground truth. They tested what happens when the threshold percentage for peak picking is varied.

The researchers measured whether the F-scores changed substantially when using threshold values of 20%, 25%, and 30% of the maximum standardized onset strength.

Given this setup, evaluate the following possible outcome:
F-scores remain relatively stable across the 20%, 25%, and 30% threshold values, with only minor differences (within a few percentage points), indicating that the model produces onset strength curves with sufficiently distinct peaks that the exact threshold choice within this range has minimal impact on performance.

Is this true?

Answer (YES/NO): YES